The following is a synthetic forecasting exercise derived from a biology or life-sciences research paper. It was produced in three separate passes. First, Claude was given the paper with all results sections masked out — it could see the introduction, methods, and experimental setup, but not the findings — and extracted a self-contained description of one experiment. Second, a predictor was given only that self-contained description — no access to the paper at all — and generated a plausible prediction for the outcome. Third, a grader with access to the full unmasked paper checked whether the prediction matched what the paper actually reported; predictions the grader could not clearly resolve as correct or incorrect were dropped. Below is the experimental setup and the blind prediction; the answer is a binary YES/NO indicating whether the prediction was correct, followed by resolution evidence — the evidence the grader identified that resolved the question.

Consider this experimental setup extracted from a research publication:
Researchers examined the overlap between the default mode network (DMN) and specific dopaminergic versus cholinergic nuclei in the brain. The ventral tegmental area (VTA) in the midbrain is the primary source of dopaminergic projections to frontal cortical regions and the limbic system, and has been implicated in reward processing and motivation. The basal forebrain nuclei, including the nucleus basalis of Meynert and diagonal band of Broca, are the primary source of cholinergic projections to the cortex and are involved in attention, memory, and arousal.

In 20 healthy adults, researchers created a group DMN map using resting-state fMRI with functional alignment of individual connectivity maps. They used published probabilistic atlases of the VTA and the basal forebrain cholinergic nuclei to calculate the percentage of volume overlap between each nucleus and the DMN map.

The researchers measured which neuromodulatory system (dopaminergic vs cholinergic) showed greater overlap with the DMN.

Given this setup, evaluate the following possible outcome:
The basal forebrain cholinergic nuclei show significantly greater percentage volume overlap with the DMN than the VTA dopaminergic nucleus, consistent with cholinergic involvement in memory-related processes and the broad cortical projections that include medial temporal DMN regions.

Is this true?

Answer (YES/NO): NO